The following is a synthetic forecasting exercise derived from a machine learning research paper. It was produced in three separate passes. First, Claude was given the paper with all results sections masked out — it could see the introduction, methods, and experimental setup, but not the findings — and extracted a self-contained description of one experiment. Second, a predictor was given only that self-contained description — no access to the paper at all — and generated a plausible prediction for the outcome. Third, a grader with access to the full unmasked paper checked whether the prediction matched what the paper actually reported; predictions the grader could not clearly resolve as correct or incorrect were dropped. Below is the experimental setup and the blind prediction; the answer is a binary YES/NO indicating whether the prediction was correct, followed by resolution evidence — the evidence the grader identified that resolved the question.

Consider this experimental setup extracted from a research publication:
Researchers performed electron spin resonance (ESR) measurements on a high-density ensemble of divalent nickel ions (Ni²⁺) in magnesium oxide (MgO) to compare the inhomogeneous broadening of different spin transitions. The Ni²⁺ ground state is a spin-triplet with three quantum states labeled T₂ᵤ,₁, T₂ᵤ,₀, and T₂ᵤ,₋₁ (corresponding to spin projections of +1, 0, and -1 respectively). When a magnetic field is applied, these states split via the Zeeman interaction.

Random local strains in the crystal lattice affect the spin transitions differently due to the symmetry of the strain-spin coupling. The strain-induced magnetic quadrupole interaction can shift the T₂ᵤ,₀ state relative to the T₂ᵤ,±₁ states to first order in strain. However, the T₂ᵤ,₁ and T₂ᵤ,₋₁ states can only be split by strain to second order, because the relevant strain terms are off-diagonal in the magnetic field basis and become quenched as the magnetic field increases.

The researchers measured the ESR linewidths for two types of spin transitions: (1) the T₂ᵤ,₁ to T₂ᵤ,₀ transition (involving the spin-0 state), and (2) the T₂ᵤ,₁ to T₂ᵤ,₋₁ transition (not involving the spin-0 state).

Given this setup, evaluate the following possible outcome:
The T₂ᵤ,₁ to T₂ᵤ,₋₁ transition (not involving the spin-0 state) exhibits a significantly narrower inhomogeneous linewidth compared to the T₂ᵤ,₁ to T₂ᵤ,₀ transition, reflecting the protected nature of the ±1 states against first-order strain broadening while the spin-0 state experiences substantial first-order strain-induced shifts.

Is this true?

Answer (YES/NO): YES